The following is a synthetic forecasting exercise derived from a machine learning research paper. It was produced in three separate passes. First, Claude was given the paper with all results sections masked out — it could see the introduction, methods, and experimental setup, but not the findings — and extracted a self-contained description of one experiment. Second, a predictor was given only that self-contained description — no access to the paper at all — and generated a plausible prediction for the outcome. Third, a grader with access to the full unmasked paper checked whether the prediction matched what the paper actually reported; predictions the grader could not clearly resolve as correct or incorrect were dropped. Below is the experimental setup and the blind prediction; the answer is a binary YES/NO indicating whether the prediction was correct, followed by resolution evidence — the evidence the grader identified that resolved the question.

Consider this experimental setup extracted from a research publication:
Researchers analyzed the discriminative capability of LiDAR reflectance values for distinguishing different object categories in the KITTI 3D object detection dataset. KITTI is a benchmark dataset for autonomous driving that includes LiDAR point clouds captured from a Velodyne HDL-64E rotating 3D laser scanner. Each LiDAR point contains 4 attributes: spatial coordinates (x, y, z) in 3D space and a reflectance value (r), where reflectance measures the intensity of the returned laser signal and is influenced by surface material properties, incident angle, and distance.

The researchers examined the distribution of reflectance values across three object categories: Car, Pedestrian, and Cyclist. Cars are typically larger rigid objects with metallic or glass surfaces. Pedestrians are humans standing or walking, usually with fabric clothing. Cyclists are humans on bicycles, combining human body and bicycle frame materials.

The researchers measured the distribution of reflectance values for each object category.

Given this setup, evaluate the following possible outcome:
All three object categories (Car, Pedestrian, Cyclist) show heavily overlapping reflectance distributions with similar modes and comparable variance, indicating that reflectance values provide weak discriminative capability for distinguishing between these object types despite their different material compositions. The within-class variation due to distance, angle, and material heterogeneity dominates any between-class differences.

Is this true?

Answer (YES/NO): NO